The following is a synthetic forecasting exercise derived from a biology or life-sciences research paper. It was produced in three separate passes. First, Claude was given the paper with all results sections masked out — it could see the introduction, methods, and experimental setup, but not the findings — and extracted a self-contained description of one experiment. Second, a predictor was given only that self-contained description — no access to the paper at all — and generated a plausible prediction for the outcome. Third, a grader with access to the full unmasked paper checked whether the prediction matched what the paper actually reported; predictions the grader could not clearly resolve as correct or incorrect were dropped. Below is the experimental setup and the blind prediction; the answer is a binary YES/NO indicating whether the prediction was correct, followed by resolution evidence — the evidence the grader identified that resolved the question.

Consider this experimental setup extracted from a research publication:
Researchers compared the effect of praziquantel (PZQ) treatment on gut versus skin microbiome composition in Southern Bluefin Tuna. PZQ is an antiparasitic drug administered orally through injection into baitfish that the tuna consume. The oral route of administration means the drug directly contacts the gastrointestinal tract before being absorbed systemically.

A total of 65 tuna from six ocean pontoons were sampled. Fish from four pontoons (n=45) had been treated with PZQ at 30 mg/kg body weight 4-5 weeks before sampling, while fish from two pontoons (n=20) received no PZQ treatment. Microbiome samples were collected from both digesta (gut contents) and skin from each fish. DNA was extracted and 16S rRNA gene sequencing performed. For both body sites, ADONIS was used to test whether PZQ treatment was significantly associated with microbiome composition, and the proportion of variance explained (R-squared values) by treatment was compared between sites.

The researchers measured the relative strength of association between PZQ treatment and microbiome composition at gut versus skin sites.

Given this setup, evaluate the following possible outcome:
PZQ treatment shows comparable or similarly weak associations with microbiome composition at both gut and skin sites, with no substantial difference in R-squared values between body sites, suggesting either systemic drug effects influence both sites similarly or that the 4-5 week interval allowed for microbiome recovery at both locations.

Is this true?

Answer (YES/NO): NO